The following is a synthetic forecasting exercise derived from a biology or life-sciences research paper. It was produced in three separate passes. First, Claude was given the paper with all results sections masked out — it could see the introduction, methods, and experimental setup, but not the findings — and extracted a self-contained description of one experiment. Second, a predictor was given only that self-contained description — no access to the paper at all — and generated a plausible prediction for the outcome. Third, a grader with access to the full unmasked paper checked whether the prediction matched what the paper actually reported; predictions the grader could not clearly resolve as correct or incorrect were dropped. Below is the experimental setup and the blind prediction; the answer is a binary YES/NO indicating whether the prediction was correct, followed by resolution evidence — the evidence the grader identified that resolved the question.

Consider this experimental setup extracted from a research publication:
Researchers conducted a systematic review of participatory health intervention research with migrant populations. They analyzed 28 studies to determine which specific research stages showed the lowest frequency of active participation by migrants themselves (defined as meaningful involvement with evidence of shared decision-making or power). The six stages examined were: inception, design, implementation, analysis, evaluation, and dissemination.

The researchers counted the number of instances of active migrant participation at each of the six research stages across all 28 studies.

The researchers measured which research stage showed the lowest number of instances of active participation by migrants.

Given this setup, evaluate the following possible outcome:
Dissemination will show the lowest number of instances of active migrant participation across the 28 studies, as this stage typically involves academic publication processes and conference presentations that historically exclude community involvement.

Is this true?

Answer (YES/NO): NO